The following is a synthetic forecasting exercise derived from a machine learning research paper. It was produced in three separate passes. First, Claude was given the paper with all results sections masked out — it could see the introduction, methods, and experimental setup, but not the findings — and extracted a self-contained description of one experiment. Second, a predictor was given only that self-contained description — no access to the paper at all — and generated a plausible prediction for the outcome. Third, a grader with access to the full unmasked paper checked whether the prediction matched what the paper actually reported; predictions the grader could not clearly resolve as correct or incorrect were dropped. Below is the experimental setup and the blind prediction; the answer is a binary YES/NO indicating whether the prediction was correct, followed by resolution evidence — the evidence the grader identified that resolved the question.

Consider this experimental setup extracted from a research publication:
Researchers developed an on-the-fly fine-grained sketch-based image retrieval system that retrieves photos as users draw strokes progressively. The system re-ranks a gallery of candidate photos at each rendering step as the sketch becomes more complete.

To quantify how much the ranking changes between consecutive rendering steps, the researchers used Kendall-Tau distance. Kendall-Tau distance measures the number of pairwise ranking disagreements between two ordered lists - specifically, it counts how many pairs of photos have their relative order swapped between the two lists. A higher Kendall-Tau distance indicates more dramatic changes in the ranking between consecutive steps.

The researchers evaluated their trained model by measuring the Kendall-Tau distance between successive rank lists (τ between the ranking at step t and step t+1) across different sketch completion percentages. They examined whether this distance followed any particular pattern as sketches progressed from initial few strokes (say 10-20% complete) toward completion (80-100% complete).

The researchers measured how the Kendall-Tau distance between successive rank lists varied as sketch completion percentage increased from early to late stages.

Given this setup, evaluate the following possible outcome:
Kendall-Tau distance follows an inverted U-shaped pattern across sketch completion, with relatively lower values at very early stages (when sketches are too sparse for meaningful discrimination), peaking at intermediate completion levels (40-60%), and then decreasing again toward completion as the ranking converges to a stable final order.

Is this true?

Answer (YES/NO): NO